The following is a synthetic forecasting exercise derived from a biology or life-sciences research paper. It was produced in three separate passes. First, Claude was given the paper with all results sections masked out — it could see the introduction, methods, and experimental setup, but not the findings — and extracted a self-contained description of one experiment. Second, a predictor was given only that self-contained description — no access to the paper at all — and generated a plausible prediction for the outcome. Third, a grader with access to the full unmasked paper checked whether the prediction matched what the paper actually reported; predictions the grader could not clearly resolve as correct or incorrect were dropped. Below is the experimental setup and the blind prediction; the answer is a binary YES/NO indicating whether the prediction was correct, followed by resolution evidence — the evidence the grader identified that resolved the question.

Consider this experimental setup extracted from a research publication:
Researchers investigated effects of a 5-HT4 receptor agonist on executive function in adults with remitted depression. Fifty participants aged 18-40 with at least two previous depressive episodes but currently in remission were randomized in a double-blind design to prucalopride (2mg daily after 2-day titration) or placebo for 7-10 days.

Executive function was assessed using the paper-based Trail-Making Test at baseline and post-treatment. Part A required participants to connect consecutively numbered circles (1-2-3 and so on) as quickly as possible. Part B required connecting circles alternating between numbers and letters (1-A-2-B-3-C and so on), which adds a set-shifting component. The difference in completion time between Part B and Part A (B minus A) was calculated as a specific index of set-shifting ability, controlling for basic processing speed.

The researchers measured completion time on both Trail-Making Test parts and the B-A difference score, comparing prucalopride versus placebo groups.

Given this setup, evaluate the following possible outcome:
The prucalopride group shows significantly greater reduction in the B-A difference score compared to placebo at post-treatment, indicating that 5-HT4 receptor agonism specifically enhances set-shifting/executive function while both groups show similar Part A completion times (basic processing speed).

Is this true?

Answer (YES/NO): NO